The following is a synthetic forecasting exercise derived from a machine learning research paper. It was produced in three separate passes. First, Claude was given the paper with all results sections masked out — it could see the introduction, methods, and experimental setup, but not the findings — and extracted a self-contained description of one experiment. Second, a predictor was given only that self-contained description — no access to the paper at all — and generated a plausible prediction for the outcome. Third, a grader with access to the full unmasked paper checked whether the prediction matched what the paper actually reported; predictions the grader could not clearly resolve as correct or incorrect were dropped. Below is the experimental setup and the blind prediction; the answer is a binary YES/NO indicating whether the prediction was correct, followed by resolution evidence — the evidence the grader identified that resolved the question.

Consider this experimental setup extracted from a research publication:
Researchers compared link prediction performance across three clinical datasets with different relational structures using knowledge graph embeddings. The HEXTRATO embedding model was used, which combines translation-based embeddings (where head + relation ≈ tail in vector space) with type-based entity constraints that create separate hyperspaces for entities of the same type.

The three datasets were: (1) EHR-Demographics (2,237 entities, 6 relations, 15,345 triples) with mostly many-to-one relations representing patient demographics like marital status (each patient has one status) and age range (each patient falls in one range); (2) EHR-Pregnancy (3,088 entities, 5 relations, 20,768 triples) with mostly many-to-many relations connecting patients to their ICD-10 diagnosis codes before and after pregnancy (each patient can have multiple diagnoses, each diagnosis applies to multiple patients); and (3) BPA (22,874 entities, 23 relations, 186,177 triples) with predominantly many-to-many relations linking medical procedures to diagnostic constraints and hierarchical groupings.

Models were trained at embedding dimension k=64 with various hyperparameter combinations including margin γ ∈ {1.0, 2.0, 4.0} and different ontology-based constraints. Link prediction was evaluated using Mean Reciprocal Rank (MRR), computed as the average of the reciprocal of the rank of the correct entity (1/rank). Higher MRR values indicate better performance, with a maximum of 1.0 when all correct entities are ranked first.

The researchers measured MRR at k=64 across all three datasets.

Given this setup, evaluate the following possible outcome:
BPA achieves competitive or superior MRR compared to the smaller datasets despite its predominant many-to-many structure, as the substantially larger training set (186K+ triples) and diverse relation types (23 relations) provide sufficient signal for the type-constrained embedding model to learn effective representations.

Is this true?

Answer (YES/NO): YES